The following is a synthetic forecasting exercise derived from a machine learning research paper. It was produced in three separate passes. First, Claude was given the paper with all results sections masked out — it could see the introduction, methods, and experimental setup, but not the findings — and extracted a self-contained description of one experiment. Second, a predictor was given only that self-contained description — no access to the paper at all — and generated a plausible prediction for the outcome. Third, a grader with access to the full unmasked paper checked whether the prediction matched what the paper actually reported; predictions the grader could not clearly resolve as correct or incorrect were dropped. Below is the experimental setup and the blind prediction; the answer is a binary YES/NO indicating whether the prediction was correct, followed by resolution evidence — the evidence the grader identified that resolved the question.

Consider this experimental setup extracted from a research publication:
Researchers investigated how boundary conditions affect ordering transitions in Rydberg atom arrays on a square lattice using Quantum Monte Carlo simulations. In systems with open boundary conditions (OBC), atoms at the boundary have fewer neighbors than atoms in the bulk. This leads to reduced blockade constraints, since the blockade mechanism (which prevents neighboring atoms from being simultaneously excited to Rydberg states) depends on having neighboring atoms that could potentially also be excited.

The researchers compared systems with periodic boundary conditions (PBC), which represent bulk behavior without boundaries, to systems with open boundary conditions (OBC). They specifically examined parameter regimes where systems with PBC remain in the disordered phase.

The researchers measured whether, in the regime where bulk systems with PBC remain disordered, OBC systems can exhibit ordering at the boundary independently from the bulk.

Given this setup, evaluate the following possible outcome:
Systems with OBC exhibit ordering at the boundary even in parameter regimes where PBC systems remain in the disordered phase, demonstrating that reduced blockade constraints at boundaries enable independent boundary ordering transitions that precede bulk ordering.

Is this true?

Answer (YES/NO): YES